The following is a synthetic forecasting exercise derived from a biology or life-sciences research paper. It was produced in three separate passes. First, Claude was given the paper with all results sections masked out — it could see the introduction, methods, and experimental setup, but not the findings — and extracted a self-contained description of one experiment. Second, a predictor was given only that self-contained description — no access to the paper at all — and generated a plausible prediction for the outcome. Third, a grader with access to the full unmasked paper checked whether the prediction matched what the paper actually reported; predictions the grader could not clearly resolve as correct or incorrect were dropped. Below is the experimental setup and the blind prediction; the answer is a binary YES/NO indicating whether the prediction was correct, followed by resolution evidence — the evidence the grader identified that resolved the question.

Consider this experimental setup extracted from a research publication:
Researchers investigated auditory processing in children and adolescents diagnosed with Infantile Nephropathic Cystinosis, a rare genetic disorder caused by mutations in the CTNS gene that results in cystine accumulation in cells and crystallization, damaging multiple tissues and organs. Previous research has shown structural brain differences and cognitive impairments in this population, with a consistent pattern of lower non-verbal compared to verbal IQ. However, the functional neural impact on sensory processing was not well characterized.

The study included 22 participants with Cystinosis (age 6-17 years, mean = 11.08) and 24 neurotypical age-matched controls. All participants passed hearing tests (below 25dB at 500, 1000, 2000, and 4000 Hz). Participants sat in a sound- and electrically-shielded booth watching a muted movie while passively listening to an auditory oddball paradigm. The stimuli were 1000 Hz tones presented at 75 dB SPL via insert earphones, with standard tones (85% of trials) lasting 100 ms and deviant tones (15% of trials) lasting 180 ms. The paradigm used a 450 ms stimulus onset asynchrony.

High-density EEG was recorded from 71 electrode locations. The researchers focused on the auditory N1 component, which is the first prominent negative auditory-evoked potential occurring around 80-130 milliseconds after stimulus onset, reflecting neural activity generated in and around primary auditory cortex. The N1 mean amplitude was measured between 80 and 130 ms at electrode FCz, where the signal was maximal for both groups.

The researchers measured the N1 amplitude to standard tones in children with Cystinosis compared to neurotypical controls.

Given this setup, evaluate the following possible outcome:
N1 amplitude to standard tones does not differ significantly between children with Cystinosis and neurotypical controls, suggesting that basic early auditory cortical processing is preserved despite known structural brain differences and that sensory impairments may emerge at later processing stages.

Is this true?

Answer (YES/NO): YES